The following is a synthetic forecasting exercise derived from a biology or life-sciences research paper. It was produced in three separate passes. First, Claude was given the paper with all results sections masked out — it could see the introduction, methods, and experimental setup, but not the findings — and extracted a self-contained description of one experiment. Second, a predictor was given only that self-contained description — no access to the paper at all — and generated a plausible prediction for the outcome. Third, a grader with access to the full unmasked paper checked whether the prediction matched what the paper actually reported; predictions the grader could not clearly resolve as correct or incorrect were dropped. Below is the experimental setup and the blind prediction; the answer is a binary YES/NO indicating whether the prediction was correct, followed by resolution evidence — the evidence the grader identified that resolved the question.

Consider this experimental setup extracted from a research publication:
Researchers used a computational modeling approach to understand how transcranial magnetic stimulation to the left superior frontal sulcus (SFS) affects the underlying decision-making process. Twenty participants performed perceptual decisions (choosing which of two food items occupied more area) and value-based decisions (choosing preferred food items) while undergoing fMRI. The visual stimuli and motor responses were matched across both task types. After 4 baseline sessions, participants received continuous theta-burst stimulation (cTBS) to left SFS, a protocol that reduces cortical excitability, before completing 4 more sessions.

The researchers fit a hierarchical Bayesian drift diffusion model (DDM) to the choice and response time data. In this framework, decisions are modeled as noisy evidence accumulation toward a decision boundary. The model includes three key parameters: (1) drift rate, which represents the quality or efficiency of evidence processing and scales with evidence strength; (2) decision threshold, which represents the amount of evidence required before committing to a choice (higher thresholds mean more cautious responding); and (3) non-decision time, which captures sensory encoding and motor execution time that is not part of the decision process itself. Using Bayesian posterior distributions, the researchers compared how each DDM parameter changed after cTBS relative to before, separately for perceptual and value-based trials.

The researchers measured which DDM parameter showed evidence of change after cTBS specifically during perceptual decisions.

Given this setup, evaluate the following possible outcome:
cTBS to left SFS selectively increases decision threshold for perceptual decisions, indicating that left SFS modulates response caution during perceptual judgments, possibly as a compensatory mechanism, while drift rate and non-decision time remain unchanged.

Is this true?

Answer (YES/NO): NO